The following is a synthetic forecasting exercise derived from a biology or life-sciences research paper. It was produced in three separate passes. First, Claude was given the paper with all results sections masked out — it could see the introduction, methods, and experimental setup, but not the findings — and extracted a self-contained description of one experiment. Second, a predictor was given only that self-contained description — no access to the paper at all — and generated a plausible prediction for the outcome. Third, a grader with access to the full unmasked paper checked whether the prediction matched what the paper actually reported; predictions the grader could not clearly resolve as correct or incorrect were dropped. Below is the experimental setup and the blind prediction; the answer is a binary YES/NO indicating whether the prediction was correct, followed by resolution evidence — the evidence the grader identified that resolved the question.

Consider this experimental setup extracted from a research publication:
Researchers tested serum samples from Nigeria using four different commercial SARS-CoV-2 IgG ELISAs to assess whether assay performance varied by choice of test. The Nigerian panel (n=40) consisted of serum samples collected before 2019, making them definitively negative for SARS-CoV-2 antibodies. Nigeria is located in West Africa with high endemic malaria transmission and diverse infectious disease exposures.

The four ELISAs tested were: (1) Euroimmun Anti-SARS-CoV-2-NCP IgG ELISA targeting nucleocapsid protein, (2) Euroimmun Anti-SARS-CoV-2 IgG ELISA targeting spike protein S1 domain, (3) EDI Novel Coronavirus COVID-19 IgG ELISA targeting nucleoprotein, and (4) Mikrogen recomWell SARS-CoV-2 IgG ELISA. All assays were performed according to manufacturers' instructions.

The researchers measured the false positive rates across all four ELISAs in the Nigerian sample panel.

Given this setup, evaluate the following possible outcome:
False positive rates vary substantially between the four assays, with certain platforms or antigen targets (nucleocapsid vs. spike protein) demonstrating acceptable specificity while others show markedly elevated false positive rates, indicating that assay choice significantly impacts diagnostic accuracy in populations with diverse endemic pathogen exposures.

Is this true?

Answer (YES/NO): NO